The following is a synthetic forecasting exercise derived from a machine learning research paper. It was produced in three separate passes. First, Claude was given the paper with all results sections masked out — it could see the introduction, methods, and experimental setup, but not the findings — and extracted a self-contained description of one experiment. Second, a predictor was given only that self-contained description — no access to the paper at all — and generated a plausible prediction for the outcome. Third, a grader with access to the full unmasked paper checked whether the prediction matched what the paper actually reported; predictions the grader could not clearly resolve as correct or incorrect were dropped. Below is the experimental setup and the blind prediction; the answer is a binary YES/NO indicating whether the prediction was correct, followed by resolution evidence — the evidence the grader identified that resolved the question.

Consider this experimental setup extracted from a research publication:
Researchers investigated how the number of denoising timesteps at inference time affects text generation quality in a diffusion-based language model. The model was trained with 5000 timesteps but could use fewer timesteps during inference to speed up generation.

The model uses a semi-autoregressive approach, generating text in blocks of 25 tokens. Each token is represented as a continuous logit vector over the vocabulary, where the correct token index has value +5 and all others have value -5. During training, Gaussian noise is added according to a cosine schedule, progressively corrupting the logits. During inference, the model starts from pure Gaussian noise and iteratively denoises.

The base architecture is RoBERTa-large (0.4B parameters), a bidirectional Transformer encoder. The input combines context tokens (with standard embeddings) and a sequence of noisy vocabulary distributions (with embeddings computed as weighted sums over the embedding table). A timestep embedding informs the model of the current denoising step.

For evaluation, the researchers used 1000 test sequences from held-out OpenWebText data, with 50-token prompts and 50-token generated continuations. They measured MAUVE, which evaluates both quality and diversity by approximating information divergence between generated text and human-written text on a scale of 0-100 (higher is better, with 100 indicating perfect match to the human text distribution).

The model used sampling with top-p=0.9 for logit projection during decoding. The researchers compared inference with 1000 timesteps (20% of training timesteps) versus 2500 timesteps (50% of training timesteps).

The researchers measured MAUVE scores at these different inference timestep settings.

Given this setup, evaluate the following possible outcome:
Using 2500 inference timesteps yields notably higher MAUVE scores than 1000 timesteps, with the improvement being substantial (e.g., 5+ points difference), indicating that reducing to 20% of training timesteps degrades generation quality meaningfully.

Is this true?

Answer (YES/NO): NO